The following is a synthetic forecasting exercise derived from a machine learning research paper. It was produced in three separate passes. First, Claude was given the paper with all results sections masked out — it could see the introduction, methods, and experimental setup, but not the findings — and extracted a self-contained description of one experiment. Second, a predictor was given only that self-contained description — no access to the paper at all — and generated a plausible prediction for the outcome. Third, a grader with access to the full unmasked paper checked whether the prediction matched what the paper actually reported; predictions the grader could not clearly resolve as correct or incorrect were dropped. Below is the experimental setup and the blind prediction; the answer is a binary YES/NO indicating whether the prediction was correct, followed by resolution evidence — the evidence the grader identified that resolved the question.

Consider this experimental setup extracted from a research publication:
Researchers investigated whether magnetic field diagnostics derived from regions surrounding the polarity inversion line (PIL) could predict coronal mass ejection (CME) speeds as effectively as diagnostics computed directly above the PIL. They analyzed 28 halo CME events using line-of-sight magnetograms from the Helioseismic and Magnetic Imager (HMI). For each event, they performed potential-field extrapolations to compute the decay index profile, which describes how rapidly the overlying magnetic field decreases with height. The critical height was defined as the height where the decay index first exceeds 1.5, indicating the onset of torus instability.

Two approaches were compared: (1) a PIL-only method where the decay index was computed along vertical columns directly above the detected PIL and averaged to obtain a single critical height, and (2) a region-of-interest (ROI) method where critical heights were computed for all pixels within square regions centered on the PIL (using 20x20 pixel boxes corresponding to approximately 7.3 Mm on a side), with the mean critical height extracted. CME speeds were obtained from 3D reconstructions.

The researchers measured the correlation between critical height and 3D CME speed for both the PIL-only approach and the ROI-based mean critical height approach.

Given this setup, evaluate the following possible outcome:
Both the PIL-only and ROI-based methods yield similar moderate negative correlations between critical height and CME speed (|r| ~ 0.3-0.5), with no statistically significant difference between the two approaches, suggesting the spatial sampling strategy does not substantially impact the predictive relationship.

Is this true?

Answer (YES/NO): NO